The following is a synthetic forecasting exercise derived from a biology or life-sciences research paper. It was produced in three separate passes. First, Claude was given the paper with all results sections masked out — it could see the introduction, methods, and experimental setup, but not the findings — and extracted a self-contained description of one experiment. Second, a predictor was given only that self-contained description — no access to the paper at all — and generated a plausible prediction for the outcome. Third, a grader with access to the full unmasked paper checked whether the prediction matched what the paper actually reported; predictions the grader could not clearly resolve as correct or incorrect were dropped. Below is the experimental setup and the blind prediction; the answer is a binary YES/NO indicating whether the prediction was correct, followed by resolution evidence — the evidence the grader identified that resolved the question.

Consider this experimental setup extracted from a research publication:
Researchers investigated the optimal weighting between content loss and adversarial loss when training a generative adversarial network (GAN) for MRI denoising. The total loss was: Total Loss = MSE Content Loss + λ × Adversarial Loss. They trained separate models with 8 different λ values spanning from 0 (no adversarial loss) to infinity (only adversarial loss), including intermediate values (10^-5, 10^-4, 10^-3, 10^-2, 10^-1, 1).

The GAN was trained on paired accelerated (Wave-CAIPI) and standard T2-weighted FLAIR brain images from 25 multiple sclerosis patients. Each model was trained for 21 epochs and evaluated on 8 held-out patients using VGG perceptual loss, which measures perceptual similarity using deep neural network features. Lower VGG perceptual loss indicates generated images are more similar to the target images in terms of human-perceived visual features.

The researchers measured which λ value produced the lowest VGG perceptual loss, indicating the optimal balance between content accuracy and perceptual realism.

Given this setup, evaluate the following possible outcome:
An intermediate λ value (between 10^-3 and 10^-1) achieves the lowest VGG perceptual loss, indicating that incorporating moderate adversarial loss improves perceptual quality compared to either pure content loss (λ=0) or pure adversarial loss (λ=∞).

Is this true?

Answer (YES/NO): YES